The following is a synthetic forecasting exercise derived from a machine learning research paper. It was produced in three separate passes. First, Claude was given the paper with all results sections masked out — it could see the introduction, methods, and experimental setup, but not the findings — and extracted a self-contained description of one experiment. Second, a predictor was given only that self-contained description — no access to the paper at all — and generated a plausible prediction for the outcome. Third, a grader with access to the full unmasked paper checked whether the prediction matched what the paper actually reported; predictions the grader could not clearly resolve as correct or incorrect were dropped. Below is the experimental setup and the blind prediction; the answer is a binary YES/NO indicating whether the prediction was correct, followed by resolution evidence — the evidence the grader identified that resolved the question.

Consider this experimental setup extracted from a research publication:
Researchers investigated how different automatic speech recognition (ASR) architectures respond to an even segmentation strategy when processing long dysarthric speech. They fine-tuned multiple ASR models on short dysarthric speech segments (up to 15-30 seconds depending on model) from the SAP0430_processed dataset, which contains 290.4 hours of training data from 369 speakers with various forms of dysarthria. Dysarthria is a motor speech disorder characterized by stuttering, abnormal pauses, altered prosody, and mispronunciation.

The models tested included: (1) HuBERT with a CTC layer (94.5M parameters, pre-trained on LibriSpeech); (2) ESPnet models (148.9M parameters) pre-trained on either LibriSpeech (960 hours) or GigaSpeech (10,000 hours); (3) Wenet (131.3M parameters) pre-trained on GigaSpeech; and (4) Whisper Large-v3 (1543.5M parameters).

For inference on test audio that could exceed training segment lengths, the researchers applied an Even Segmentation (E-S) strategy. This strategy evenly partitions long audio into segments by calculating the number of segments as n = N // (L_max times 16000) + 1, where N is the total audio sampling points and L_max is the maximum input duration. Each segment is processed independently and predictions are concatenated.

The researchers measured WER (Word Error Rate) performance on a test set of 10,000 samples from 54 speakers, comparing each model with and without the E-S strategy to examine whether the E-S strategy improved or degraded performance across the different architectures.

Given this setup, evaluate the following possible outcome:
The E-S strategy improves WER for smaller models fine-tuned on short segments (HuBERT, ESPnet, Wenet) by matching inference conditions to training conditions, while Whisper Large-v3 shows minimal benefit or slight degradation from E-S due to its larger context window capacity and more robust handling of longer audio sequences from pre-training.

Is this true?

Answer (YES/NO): NO